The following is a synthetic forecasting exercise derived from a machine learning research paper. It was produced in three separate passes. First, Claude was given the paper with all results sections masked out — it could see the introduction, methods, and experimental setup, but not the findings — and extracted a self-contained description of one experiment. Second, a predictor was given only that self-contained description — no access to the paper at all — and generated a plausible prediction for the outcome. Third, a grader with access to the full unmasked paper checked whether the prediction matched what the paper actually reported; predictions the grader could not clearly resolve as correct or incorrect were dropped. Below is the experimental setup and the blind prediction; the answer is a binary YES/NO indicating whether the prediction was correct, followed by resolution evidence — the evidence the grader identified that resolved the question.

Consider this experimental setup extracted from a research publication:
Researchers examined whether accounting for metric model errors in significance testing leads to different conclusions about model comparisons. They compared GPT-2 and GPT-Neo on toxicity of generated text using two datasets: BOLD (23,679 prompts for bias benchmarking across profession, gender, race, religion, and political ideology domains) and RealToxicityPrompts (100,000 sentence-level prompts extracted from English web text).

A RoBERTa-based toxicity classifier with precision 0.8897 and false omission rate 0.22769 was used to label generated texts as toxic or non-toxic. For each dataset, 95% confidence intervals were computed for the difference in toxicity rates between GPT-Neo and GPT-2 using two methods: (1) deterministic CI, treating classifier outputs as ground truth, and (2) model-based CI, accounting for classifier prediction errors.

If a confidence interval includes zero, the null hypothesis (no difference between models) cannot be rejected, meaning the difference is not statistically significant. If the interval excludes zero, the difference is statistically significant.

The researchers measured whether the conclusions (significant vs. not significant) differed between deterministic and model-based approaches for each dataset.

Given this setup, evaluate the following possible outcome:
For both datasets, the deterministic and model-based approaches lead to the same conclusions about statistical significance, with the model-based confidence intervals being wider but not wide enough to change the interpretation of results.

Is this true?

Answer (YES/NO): NO